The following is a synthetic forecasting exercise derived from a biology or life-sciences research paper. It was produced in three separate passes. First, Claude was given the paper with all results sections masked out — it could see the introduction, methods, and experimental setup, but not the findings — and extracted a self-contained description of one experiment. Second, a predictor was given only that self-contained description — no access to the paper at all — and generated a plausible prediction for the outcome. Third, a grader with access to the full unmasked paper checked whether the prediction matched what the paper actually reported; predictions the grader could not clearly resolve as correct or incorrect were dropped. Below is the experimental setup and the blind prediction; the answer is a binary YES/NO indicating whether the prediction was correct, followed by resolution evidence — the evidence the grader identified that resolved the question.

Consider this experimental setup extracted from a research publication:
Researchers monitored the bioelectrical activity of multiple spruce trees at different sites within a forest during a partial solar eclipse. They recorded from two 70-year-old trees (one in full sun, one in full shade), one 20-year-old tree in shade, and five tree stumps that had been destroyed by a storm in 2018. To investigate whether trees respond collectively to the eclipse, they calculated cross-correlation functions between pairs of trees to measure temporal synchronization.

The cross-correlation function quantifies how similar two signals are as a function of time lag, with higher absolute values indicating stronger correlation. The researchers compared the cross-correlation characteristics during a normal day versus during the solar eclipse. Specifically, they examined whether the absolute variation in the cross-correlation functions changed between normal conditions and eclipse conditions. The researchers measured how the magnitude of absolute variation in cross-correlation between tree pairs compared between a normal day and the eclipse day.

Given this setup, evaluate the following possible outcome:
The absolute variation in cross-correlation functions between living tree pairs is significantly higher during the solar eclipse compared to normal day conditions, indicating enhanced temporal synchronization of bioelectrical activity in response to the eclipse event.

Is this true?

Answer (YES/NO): YES